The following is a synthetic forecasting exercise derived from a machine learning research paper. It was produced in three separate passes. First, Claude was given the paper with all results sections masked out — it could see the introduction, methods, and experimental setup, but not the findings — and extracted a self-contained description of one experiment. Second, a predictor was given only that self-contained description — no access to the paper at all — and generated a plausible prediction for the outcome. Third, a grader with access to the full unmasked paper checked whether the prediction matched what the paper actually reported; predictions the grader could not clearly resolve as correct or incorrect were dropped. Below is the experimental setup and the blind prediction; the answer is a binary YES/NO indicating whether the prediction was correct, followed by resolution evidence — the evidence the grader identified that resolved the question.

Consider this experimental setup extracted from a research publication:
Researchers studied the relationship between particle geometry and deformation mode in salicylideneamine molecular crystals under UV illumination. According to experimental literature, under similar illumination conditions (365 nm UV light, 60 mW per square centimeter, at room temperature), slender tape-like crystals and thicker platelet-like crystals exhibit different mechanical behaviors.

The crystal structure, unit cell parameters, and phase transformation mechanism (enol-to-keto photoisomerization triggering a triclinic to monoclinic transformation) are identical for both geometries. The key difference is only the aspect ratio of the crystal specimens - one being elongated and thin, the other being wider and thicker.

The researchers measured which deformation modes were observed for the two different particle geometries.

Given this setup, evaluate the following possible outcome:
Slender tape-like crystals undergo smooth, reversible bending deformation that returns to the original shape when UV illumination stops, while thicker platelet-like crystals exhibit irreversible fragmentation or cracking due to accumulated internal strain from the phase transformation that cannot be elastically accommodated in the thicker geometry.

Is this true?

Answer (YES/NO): NO